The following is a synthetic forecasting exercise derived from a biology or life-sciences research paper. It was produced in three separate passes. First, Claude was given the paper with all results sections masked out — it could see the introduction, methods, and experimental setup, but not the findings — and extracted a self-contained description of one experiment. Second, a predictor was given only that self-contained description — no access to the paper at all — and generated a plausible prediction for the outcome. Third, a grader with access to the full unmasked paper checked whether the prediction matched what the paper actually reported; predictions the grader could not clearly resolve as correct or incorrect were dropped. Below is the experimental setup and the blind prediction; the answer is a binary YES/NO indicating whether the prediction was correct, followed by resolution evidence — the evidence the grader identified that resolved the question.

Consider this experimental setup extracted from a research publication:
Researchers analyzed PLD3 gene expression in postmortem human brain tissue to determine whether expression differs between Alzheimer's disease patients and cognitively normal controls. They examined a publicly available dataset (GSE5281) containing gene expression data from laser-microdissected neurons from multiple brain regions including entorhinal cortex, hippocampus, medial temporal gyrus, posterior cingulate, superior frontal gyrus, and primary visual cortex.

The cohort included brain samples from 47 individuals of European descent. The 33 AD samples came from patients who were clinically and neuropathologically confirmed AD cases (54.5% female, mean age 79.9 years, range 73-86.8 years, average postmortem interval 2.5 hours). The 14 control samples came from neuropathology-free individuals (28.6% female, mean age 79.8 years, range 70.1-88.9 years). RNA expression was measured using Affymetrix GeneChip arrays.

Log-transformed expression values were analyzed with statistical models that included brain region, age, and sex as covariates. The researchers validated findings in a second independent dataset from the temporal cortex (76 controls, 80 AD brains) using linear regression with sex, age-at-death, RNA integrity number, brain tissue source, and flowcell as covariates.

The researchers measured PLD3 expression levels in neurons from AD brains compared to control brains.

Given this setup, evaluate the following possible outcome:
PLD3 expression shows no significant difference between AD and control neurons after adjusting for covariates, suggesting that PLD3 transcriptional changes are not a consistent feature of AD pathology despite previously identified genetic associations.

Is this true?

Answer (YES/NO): NO